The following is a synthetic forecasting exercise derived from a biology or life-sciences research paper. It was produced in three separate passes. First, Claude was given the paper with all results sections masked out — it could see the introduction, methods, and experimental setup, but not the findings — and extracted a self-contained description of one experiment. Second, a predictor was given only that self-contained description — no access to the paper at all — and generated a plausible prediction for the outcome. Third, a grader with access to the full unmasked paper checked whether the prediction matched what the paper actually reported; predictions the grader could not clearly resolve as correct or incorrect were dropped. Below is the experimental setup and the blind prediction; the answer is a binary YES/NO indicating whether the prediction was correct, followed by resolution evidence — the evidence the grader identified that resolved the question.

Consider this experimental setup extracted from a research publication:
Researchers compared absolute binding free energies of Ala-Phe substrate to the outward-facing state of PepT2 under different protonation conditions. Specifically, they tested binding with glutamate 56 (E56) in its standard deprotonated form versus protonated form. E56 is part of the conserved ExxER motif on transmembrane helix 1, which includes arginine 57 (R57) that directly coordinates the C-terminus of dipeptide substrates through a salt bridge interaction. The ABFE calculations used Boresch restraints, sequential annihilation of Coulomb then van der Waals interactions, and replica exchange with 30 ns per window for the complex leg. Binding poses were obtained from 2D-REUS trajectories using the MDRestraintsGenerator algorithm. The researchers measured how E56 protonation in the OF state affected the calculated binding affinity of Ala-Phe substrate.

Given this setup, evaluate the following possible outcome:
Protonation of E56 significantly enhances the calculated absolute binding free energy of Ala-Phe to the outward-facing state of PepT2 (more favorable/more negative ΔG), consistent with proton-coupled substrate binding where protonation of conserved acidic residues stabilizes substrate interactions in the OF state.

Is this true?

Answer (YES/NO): NO